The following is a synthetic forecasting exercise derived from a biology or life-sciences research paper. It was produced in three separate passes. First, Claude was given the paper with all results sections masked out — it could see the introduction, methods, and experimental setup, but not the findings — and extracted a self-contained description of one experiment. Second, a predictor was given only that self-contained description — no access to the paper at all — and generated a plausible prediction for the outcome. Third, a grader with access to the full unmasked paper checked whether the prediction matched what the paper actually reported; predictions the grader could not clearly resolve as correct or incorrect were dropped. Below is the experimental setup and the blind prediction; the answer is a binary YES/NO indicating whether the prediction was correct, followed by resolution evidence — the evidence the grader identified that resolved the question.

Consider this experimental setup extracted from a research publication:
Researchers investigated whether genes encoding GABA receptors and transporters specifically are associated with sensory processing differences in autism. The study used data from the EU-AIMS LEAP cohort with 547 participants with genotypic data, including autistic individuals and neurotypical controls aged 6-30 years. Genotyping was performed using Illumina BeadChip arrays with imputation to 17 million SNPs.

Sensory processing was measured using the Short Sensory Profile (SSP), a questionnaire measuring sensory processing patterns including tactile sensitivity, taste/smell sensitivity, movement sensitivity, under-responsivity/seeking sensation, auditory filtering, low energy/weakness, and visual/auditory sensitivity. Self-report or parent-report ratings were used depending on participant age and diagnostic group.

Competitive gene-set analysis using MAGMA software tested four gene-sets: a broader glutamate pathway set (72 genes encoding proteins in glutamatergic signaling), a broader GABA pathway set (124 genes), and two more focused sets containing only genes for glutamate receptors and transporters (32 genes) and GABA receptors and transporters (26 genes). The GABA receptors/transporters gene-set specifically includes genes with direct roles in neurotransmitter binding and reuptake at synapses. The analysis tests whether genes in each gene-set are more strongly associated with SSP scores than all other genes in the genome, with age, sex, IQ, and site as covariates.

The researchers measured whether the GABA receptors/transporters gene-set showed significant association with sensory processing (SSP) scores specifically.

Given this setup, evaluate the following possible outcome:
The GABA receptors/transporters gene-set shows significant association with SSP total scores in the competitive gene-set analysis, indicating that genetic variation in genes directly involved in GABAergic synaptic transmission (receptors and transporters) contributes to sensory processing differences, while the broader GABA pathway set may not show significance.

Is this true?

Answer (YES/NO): NO